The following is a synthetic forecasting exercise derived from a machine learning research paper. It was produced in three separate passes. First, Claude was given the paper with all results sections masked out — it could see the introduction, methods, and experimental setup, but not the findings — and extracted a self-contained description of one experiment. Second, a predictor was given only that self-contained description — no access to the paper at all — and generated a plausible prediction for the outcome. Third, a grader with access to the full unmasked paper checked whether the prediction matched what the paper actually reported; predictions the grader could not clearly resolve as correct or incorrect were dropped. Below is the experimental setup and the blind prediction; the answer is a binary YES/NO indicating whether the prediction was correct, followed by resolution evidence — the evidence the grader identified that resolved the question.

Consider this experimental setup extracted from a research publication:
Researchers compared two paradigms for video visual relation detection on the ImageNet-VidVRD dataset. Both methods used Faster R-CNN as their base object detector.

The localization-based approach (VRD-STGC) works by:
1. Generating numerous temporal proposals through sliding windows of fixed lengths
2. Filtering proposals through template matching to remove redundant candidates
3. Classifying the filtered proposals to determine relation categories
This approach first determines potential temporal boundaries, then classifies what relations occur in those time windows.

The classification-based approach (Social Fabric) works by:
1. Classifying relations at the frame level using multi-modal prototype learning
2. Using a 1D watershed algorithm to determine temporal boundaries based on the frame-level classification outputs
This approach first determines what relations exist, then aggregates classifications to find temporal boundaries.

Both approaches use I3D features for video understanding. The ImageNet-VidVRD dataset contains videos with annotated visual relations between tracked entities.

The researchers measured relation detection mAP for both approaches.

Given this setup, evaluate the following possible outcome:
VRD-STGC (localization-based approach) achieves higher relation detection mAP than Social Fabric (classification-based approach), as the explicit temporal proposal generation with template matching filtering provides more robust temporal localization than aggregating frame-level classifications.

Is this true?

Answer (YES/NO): NO